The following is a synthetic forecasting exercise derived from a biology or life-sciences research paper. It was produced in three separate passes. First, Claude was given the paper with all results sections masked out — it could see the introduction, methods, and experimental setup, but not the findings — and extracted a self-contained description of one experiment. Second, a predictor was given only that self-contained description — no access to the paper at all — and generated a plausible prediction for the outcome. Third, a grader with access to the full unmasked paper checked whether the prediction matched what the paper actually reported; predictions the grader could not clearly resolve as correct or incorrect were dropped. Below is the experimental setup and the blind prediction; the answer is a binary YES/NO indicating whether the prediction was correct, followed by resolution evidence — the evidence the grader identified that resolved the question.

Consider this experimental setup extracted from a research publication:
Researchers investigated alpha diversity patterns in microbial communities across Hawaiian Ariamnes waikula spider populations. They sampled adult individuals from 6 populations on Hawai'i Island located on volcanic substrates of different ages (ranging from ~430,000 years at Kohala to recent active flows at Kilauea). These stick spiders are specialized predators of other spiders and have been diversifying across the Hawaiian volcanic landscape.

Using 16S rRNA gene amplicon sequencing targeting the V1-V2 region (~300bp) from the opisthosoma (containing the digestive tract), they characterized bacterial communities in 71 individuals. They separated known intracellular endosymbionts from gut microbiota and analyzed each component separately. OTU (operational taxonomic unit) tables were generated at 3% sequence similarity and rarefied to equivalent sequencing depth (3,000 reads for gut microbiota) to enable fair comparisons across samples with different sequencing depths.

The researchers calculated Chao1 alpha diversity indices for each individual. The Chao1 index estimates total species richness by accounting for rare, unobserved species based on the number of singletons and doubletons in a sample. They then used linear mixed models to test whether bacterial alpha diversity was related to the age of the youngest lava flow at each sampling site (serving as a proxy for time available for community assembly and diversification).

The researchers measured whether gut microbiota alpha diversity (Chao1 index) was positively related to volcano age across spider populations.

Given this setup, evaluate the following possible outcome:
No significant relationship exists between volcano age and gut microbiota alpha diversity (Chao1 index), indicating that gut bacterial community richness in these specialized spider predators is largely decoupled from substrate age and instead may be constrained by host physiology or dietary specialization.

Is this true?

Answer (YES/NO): YES